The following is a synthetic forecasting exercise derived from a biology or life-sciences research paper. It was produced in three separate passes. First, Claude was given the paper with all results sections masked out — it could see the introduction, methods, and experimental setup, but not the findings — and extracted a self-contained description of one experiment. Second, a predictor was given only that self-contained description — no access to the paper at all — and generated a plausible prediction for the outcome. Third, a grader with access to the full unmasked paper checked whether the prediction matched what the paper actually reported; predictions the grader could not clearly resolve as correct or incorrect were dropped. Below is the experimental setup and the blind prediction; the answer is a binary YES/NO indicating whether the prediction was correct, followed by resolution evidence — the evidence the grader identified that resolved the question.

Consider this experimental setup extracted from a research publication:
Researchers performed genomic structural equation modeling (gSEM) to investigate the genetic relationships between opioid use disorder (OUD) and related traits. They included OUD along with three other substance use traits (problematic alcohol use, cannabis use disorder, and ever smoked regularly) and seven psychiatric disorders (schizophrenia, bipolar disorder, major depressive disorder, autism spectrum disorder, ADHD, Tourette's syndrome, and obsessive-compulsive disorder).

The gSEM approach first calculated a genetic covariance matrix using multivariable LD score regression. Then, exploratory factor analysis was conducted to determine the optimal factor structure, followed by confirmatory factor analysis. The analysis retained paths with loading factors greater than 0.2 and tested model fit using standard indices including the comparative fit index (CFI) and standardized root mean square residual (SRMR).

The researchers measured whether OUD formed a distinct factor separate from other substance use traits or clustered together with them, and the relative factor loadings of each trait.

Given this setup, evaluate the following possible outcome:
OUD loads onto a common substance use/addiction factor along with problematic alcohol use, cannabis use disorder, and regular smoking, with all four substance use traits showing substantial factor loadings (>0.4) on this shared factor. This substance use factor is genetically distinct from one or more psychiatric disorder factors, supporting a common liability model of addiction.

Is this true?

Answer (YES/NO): NO